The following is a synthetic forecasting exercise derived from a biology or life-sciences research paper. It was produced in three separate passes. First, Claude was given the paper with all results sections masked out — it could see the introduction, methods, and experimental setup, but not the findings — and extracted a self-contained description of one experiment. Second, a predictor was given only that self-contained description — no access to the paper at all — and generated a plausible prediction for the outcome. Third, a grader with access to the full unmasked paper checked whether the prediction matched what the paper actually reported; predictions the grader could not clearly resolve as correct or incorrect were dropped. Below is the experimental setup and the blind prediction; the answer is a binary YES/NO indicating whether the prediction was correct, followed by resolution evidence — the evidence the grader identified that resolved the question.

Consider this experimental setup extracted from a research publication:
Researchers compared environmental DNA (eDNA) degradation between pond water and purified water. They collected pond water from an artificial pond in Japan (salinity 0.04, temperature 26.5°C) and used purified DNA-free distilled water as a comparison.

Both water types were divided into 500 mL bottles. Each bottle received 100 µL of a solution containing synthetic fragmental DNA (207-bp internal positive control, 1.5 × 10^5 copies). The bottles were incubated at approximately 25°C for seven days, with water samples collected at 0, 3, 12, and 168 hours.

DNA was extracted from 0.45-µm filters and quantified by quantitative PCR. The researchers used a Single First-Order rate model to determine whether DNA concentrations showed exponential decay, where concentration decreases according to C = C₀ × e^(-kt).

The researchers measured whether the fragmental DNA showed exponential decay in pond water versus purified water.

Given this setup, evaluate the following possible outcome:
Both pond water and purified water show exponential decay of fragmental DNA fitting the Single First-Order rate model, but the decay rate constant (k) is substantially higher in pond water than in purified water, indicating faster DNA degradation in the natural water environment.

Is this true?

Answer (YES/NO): NO